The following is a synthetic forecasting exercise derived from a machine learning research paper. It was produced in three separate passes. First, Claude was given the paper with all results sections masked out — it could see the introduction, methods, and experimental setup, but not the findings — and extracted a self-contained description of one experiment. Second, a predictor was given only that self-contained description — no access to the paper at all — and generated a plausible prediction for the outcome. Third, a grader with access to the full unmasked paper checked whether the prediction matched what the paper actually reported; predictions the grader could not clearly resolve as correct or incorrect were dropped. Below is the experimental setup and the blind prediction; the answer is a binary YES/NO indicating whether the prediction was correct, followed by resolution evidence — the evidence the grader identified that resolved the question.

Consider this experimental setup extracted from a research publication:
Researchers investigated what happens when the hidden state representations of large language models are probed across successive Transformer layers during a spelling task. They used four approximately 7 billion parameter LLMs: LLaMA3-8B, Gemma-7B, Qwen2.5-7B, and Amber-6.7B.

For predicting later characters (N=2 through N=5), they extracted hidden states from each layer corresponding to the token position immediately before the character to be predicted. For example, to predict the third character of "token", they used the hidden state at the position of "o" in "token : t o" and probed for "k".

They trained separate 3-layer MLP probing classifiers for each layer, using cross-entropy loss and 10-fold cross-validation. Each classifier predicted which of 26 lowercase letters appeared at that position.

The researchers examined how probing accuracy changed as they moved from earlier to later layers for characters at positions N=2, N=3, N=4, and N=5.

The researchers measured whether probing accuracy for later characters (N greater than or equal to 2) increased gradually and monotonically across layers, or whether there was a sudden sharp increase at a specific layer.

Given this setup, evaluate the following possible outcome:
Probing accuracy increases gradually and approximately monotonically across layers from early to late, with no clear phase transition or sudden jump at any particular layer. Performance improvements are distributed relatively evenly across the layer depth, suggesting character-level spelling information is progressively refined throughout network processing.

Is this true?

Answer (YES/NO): NO